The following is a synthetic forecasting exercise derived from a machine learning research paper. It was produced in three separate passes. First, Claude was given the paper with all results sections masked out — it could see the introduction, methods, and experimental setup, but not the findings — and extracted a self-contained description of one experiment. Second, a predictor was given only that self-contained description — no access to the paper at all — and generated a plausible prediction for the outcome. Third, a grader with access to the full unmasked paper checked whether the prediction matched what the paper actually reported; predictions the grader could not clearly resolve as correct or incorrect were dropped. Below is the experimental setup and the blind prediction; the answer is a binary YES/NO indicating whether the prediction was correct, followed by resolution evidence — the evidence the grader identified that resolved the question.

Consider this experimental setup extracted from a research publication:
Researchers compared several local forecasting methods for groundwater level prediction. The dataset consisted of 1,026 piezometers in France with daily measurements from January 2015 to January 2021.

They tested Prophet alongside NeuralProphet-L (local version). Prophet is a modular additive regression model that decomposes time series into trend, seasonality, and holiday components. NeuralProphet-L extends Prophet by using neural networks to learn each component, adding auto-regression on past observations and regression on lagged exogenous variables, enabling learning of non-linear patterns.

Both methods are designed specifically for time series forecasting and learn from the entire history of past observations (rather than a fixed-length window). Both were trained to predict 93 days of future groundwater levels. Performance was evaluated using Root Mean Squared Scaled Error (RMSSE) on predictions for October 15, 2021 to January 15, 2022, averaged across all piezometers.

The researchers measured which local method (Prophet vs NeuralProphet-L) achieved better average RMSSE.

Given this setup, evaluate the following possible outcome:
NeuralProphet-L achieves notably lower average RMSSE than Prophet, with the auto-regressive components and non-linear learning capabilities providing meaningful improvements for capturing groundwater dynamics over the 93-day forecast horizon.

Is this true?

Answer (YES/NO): NO